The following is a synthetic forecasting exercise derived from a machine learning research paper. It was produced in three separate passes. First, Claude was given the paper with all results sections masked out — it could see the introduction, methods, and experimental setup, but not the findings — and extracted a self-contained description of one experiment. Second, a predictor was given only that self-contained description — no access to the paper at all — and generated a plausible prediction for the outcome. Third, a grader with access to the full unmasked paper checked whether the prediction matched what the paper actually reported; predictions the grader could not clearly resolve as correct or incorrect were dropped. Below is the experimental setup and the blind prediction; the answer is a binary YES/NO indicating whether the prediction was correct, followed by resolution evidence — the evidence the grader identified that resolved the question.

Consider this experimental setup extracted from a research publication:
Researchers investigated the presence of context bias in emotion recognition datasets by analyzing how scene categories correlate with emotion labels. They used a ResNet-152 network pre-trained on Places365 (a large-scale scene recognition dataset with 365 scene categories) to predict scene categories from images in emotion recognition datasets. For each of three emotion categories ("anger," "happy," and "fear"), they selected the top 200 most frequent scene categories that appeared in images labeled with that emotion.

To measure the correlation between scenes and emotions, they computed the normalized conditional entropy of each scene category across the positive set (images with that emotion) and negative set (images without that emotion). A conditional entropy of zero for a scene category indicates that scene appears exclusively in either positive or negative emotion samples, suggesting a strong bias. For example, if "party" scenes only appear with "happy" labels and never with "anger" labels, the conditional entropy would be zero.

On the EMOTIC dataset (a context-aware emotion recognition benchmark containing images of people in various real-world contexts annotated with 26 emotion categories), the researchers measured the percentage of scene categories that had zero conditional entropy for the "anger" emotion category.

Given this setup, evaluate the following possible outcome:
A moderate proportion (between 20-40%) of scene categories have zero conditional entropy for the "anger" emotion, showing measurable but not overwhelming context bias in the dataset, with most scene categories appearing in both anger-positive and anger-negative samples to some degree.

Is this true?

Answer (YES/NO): YES